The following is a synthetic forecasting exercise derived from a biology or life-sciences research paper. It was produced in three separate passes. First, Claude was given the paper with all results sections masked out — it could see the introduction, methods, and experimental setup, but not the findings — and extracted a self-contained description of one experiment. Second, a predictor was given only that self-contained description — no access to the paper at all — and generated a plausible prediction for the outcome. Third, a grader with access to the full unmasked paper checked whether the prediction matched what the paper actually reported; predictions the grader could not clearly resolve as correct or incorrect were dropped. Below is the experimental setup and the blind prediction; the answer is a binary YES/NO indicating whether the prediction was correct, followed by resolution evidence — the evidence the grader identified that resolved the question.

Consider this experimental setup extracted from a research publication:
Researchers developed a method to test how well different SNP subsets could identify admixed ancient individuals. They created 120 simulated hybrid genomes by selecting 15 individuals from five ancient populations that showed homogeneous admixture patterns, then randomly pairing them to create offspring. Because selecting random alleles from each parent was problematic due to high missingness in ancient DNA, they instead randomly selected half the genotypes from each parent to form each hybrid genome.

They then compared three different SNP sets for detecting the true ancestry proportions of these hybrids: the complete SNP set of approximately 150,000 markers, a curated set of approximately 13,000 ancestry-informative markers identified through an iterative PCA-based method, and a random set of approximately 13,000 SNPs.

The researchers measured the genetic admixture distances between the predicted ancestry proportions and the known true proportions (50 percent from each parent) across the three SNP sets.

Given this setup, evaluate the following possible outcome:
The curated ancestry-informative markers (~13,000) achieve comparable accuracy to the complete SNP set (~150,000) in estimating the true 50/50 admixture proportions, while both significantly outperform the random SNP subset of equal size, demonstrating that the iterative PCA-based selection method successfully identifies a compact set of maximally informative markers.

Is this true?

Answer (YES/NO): YES